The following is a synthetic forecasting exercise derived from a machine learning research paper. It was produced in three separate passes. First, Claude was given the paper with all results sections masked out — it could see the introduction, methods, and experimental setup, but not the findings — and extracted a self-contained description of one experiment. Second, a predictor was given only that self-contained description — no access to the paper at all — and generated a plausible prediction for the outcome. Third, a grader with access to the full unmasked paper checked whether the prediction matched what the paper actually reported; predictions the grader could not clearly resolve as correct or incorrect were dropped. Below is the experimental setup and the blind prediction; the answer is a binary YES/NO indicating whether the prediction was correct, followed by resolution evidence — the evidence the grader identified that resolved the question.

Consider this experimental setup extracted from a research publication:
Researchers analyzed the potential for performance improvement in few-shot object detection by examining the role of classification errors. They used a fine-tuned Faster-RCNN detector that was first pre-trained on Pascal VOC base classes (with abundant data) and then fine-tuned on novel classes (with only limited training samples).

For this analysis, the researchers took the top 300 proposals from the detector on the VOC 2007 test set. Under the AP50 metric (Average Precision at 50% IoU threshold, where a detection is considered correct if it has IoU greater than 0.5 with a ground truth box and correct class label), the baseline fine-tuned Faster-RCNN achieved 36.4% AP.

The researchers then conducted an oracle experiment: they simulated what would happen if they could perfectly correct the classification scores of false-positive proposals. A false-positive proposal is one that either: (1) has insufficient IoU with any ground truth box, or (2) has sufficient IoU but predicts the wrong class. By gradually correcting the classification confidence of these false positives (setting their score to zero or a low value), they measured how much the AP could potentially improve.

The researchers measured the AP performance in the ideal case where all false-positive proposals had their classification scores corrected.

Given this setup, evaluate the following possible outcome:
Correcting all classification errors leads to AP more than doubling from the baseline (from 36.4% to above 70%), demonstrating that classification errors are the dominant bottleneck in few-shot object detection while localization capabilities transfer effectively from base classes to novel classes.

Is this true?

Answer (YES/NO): YES